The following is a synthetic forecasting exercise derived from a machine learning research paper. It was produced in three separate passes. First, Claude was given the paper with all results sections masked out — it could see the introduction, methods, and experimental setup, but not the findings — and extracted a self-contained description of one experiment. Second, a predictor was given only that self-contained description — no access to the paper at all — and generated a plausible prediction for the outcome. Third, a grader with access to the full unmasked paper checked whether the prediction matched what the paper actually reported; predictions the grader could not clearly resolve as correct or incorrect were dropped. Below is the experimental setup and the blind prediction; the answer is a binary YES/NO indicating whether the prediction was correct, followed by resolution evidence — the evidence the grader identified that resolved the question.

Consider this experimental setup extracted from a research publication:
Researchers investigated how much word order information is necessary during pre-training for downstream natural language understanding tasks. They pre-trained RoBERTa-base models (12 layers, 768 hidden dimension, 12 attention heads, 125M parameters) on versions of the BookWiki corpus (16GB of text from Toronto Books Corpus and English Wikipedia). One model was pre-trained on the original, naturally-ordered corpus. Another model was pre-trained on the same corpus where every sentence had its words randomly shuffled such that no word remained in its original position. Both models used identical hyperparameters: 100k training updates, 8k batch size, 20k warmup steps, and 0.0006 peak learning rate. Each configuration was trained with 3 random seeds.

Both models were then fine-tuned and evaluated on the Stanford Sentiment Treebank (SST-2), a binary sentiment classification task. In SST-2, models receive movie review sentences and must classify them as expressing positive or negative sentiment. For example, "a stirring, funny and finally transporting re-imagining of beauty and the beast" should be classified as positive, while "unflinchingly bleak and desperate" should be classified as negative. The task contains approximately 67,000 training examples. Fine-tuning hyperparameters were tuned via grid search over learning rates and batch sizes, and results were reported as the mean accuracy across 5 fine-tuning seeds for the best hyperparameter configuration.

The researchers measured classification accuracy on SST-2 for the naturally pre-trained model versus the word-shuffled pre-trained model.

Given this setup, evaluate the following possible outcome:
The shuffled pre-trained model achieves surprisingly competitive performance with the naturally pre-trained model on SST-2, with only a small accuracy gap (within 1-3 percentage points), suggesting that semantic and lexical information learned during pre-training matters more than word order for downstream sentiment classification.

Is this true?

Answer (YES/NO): YES